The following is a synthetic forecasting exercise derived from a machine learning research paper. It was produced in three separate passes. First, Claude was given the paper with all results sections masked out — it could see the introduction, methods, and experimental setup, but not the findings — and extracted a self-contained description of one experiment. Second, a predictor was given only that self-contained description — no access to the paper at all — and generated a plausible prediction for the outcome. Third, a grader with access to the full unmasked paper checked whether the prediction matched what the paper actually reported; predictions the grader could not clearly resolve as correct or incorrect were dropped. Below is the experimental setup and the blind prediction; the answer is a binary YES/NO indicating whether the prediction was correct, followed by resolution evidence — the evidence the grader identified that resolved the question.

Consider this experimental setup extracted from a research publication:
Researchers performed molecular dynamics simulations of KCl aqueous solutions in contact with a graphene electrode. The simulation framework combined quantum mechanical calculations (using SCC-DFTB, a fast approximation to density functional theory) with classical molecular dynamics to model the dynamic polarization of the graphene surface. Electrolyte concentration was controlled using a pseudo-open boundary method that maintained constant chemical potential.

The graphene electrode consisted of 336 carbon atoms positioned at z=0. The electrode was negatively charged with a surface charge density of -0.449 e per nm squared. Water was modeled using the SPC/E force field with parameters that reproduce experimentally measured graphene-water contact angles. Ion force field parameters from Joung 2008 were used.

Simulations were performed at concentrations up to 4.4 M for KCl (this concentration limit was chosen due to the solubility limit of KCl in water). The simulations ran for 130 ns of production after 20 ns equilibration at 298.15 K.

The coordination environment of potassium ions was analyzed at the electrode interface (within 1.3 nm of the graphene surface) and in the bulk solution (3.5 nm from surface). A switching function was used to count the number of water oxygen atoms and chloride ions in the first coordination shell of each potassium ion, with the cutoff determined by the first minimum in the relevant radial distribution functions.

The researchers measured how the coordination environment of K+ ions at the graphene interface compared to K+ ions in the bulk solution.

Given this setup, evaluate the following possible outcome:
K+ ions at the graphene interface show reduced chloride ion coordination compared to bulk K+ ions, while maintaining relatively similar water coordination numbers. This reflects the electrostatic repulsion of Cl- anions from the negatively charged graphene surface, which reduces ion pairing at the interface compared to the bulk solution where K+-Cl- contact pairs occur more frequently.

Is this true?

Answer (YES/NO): NO